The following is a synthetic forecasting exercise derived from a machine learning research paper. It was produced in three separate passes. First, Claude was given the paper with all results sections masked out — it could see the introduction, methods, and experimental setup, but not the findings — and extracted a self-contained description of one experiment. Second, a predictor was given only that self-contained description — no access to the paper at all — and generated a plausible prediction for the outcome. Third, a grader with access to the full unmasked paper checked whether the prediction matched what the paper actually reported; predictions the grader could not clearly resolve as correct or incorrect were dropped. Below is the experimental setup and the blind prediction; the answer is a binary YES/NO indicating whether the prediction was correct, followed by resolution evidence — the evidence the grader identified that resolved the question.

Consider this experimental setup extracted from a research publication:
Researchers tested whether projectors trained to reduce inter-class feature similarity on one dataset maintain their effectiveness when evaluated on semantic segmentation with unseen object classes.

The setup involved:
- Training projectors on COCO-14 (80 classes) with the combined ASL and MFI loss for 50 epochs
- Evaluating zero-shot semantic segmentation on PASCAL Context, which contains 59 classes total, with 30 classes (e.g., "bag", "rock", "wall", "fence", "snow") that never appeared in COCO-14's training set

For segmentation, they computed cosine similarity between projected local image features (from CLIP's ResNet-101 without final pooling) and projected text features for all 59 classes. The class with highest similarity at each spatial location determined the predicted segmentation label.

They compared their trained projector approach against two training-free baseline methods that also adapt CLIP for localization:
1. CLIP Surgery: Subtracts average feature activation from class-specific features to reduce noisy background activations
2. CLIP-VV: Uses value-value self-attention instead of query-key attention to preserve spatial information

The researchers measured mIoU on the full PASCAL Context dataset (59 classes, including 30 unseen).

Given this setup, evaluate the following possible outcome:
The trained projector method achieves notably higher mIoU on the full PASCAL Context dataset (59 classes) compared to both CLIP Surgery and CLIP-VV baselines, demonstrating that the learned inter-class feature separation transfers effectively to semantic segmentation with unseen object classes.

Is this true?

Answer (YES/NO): NO